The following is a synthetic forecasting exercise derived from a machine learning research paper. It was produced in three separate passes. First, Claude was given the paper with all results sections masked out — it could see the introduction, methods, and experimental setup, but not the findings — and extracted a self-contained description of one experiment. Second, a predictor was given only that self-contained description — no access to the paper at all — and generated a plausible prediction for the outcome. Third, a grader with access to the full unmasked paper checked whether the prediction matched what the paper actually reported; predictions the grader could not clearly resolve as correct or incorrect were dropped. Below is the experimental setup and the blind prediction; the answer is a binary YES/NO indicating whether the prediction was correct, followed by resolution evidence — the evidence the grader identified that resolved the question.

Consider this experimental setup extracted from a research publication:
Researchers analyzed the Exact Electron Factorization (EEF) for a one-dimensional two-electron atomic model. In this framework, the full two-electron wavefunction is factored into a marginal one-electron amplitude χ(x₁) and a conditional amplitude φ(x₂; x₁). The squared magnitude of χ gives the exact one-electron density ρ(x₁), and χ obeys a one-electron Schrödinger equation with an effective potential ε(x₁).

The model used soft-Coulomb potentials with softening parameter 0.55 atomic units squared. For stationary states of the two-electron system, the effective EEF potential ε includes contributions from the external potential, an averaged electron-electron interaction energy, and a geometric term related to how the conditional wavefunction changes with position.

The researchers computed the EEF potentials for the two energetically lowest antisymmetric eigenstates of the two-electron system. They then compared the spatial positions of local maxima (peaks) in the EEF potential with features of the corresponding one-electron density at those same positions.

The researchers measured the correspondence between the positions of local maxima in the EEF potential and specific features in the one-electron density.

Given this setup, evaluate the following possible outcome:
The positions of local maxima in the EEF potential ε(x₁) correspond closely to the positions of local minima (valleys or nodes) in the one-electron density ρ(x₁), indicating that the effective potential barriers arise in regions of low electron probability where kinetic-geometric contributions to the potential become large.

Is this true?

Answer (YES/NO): YES